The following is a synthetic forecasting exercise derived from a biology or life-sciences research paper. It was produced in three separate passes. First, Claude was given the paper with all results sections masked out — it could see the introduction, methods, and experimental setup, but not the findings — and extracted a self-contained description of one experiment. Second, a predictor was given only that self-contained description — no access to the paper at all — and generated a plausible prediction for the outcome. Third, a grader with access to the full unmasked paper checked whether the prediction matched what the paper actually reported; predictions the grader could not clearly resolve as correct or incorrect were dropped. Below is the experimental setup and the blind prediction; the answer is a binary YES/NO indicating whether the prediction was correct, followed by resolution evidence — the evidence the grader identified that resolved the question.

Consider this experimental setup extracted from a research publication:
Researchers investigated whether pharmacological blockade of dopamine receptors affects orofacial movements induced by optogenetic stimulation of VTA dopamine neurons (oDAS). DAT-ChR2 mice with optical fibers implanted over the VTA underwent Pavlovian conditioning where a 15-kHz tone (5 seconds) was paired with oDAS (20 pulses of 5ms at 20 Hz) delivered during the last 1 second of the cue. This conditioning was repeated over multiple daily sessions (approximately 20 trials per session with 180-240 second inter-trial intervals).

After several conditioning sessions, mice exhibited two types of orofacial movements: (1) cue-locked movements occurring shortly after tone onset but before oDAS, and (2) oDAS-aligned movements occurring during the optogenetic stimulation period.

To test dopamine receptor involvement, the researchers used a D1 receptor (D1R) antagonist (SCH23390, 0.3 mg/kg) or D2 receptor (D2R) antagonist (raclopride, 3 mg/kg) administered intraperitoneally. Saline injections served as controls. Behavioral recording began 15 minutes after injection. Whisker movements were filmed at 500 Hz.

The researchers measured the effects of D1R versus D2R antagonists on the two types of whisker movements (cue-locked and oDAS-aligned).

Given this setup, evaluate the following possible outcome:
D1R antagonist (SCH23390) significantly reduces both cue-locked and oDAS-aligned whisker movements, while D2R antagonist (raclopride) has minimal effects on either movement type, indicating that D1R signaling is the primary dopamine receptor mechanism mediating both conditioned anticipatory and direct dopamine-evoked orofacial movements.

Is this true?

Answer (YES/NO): NO